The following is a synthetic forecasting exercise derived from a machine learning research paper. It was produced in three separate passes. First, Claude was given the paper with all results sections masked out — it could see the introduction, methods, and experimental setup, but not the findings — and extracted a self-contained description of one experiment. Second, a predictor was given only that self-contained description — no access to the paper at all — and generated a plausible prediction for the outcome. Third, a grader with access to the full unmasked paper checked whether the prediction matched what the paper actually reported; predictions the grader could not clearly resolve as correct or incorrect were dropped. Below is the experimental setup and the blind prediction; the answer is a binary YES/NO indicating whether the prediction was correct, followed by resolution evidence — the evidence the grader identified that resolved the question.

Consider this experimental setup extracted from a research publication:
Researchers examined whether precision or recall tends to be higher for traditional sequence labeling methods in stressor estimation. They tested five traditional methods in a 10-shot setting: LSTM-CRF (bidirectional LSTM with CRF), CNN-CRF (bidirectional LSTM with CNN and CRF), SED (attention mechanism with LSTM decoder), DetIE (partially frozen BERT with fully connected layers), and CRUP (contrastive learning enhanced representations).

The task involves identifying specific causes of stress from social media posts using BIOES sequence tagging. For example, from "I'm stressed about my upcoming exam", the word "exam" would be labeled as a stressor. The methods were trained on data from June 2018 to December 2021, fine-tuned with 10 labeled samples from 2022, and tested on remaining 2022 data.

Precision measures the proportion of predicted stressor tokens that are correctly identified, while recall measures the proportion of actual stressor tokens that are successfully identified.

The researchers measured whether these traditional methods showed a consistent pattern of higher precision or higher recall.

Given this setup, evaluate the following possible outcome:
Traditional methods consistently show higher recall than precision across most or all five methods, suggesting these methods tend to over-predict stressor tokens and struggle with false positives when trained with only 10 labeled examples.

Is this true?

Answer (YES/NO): YES